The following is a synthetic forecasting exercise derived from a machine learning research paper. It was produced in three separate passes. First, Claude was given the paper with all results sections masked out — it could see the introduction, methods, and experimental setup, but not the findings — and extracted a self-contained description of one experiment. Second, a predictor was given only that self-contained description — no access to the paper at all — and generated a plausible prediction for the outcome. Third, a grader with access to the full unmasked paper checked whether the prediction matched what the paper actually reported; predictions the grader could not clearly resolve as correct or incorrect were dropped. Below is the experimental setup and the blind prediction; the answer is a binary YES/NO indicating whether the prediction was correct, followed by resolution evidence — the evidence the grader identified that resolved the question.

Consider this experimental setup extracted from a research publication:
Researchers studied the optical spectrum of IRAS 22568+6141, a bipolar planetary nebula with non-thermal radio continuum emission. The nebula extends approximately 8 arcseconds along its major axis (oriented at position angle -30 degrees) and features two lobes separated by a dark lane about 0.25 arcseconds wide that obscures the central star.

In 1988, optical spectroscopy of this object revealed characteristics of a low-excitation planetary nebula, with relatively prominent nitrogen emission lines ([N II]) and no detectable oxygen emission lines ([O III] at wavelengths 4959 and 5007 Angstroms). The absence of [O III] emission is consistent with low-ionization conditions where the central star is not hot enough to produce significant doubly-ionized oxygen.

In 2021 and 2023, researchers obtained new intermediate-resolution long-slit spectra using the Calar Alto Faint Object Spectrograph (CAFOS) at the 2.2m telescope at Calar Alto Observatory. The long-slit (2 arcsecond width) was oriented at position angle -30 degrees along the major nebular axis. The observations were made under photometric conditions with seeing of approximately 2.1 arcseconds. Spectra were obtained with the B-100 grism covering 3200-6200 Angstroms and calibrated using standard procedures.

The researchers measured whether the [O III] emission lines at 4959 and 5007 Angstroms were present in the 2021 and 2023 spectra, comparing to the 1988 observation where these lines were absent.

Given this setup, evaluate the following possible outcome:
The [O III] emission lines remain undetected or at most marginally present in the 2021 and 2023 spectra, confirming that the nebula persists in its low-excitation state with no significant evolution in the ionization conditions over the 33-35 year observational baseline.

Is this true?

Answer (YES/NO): NO